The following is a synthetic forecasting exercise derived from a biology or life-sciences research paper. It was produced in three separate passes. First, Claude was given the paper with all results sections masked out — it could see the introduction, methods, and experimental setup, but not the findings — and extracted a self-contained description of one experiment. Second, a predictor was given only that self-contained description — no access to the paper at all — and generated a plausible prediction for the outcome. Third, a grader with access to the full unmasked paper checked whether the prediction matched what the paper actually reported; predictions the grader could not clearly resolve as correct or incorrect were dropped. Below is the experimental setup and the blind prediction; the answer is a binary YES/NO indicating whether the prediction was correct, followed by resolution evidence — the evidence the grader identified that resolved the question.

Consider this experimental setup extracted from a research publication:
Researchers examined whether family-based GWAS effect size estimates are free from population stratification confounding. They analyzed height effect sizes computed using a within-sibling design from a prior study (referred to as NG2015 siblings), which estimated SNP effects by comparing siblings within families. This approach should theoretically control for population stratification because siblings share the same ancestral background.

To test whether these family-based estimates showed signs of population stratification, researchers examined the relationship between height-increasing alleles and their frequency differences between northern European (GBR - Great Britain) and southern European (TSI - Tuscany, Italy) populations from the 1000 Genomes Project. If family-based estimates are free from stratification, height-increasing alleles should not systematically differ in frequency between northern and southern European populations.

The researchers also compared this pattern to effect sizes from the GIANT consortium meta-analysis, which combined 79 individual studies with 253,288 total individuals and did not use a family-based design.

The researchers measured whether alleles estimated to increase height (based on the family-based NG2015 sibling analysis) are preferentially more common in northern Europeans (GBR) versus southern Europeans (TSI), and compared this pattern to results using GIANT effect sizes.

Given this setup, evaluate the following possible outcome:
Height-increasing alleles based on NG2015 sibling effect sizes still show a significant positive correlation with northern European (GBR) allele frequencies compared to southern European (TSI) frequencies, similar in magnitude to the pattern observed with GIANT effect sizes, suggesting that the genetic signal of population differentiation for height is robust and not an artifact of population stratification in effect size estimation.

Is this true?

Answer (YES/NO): NO